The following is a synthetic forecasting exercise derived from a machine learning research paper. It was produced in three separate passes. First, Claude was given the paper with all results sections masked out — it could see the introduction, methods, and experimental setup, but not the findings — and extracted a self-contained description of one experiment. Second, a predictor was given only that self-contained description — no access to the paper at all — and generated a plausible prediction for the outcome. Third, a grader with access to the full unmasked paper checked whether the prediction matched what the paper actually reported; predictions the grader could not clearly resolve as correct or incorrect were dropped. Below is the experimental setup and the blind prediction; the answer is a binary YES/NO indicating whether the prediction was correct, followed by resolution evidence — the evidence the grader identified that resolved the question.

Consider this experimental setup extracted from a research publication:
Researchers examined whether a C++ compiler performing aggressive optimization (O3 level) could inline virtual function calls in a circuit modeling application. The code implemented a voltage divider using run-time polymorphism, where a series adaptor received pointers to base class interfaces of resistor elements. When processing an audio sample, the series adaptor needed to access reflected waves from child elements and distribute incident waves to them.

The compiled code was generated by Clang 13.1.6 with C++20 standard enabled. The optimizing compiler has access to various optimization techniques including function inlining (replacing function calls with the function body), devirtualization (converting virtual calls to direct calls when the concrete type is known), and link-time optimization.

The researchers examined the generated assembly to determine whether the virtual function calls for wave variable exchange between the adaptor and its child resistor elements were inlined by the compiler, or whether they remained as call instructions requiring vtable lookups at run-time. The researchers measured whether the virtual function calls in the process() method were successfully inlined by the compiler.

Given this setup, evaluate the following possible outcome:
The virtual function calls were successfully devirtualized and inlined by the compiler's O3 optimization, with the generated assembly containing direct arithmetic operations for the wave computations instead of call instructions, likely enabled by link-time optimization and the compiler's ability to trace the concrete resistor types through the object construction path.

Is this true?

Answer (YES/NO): NO